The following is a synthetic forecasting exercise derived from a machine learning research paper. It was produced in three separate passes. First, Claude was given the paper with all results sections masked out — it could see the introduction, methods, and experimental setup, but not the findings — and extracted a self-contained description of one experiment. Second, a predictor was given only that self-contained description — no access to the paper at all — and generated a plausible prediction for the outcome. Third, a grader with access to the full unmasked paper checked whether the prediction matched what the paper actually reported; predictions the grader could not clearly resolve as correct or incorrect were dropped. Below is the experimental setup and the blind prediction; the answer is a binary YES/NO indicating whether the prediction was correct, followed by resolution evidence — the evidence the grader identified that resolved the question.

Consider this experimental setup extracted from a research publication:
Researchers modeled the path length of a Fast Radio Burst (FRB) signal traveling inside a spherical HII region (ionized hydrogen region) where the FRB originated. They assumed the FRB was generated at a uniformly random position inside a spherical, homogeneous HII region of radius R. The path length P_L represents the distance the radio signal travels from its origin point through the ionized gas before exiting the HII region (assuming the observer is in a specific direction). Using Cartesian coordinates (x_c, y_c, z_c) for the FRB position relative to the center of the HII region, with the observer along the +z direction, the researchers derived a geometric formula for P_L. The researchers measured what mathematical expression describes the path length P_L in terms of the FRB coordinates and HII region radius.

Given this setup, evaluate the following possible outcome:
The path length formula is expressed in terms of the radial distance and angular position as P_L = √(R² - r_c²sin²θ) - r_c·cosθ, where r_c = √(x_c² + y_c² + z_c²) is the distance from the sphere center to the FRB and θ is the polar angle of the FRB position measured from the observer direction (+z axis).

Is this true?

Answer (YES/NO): NO